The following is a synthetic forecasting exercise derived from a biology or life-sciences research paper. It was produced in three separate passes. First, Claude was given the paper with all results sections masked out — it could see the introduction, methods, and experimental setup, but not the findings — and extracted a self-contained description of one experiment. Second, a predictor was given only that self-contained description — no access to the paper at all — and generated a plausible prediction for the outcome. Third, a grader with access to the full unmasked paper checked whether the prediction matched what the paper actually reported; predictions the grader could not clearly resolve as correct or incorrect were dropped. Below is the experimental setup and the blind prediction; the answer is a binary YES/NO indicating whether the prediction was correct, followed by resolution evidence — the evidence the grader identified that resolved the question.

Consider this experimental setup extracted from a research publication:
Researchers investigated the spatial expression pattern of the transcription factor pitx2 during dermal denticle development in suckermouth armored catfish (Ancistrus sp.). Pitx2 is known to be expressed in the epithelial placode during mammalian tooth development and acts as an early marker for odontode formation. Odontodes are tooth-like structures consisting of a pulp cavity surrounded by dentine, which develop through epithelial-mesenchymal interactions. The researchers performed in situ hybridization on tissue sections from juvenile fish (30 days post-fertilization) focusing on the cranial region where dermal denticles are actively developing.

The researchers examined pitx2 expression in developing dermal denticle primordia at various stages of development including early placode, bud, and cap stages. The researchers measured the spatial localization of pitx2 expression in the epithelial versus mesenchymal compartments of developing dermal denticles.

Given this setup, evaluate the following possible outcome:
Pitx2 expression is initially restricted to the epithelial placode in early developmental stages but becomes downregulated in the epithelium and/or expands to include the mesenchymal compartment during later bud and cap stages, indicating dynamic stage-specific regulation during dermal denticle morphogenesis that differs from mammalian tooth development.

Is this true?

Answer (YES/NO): NO